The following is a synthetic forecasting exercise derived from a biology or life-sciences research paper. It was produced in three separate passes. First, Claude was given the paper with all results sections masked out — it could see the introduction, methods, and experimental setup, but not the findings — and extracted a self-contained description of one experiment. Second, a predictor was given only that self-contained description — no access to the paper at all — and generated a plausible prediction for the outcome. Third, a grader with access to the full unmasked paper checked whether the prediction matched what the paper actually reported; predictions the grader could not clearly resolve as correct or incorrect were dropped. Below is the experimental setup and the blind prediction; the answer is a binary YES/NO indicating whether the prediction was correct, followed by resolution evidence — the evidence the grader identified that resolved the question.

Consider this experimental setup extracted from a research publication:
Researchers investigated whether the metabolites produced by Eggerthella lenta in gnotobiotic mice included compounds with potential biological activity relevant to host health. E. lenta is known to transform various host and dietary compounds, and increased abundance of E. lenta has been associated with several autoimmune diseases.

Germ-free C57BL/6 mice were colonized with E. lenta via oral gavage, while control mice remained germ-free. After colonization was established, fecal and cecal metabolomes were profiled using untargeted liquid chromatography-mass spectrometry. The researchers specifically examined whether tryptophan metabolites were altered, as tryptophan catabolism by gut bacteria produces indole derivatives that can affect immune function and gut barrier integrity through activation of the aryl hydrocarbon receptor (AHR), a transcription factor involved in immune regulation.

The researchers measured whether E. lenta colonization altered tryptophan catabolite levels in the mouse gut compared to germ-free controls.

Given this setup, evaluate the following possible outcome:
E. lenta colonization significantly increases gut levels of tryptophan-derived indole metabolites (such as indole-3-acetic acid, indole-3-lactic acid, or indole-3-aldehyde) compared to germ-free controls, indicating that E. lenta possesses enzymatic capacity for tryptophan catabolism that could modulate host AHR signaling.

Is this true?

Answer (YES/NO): YES